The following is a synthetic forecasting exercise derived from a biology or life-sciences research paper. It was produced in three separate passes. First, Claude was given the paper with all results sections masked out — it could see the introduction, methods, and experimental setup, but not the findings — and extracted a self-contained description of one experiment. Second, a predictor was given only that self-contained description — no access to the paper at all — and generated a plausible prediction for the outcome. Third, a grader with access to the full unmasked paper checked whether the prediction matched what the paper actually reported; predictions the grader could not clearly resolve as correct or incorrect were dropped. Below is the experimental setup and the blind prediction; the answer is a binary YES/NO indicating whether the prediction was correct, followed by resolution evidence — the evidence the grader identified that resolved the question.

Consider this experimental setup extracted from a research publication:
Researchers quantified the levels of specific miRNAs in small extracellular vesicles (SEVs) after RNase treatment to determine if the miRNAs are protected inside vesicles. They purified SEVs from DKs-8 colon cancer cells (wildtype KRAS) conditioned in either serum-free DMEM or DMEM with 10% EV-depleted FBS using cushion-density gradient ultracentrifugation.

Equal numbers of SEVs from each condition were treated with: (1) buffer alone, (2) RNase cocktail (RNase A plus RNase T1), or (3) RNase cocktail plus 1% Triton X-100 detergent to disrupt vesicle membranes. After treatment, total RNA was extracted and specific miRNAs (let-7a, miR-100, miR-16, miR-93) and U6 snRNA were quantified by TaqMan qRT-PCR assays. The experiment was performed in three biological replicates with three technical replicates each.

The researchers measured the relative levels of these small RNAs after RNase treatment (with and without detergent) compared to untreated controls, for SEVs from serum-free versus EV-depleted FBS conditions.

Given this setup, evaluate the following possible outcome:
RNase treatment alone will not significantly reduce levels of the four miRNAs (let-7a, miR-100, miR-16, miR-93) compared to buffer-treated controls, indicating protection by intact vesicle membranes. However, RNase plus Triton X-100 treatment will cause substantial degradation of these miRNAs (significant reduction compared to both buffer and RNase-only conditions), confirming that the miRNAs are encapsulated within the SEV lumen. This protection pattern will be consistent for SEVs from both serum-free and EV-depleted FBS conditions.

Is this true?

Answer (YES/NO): NO